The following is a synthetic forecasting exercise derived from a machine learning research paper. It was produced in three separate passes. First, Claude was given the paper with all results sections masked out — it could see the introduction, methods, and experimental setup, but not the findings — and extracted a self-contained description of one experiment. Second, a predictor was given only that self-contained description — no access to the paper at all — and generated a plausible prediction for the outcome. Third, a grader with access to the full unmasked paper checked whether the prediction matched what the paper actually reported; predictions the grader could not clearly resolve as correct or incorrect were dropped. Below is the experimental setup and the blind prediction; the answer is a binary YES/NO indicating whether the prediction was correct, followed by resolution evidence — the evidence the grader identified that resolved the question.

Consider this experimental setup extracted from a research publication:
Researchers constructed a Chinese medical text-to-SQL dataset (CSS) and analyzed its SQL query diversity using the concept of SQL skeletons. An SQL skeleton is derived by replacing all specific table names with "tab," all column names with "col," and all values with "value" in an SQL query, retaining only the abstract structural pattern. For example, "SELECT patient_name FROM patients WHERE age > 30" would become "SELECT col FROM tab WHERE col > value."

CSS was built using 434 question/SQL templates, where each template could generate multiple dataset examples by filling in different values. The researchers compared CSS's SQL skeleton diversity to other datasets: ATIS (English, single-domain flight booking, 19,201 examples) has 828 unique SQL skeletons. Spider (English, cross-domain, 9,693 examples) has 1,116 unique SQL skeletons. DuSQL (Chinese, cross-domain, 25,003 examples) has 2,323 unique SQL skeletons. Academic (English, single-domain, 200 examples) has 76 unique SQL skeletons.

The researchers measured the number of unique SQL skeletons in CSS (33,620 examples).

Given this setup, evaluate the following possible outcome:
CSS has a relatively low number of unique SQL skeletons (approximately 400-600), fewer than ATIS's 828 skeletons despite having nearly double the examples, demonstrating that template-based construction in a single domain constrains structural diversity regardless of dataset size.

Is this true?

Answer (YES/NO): YES